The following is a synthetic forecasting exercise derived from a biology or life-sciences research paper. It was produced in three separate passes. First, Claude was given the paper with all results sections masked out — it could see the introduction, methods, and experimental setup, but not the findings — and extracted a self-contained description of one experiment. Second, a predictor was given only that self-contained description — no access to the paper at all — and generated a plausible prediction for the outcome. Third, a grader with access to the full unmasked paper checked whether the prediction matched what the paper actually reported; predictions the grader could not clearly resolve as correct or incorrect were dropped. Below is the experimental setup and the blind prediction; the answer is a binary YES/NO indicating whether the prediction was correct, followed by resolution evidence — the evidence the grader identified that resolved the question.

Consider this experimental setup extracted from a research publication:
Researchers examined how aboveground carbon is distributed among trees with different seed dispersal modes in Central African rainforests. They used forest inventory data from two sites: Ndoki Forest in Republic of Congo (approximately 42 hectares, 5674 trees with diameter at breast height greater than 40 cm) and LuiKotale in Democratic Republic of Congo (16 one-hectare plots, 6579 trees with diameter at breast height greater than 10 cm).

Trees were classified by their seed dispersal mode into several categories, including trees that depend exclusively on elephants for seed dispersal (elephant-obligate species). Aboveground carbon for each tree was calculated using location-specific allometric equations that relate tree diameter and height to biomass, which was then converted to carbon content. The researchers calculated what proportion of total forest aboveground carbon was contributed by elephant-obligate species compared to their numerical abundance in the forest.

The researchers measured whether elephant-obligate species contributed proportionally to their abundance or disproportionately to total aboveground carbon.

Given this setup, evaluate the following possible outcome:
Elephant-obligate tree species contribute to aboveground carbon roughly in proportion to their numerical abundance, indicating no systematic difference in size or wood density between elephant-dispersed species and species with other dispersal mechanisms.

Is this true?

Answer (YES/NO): NO